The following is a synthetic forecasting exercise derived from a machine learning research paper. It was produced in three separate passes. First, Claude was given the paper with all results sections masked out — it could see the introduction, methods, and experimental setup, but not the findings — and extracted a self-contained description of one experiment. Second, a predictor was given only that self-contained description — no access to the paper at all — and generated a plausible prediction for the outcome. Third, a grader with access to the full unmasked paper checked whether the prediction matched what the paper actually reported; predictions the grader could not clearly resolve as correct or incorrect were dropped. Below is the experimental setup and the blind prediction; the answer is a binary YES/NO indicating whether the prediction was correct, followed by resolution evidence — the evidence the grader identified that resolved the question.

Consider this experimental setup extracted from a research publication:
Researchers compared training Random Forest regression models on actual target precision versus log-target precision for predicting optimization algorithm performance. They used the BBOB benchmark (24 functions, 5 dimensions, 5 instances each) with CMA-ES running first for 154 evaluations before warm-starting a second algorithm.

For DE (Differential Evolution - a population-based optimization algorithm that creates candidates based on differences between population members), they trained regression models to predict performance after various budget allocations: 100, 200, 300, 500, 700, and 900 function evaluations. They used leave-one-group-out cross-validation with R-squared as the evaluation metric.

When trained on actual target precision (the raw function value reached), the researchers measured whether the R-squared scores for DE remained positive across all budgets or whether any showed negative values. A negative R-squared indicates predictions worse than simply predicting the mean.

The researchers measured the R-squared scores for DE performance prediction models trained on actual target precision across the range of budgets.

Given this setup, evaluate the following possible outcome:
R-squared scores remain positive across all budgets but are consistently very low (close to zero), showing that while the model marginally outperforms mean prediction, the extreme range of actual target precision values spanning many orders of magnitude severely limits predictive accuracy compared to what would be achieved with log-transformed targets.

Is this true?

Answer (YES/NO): NO